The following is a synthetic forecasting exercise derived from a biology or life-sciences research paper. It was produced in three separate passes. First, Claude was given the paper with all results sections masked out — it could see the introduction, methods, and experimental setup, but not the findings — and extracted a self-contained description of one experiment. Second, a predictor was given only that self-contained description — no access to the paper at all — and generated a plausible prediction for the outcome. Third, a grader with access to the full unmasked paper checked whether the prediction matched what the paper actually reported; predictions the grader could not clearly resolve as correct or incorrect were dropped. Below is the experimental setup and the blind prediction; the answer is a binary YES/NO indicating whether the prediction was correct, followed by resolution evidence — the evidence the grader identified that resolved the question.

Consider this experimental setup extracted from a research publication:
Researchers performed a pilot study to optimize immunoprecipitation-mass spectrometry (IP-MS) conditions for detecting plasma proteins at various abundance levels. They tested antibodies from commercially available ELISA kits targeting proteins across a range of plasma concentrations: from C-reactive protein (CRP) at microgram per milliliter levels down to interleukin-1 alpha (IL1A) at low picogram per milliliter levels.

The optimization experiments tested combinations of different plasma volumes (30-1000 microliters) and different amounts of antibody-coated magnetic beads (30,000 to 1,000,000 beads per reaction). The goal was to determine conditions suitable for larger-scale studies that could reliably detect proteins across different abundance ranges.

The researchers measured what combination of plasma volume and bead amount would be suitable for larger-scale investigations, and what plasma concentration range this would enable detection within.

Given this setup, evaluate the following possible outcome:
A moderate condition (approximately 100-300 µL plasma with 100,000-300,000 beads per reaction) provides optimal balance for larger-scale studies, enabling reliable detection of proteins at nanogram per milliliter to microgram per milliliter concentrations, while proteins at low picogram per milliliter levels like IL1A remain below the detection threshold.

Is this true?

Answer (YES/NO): NO